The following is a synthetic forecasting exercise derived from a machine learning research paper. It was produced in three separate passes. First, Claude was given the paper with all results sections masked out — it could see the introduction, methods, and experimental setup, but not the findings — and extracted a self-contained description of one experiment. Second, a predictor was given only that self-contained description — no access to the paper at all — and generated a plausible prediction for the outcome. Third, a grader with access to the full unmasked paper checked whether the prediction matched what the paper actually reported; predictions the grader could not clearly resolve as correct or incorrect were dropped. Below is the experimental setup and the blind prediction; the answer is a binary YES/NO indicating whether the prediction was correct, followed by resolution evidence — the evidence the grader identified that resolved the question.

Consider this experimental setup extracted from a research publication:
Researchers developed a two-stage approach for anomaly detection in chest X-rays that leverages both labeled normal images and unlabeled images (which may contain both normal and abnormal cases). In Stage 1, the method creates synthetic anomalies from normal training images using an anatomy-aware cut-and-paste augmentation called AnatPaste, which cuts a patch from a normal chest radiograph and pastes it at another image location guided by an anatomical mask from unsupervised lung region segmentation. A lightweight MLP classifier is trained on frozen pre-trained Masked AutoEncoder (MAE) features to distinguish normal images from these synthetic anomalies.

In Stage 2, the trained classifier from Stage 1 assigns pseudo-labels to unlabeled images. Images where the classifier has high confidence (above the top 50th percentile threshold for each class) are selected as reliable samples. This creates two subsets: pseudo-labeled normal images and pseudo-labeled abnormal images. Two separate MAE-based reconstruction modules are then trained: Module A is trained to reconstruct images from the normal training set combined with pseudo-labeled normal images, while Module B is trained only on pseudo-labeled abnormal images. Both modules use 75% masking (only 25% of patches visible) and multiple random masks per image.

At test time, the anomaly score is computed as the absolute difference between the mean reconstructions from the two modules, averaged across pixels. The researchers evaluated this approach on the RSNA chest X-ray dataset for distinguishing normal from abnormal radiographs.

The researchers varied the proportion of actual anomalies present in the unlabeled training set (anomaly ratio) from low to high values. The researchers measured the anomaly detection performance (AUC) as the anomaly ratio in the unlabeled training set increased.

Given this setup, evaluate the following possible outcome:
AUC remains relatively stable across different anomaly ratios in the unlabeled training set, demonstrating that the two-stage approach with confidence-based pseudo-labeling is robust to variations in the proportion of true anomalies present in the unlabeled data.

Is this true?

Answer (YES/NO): NO